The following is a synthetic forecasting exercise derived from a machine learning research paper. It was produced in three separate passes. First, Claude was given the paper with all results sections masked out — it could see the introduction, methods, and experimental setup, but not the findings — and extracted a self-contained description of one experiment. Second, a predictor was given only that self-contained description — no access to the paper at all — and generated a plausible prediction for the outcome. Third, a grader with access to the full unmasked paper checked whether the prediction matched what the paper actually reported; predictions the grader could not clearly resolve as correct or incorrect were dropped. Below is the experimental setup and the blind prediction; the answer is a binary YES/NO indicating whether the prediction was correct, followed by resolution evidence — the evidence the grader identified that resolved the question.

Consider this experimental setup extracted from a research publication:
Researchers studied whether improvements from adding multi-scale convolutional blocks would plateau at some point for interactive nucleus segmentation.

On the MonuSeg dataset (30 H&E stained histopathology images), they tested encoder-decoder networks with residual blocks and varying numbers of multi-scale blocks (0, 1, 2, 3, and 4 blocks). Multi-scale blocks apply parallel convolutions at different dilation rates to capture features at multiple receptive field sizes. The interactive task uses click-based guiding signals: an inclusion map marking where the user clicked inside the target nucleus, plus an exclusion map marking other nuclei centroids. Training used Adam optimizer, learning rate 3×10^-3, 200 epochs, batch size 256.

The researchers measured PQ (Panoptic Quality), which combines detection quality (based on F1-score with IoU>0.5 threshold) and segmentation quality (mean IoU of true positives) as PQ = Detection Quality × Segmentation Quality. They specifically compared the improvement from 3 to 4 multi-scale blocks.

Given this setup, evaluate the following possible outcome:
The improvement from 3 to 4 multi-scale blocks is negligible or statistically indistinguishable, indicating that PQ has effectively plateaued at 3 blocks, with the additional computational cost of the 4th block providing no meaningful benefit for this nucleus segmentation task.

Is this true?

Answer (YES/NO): YES